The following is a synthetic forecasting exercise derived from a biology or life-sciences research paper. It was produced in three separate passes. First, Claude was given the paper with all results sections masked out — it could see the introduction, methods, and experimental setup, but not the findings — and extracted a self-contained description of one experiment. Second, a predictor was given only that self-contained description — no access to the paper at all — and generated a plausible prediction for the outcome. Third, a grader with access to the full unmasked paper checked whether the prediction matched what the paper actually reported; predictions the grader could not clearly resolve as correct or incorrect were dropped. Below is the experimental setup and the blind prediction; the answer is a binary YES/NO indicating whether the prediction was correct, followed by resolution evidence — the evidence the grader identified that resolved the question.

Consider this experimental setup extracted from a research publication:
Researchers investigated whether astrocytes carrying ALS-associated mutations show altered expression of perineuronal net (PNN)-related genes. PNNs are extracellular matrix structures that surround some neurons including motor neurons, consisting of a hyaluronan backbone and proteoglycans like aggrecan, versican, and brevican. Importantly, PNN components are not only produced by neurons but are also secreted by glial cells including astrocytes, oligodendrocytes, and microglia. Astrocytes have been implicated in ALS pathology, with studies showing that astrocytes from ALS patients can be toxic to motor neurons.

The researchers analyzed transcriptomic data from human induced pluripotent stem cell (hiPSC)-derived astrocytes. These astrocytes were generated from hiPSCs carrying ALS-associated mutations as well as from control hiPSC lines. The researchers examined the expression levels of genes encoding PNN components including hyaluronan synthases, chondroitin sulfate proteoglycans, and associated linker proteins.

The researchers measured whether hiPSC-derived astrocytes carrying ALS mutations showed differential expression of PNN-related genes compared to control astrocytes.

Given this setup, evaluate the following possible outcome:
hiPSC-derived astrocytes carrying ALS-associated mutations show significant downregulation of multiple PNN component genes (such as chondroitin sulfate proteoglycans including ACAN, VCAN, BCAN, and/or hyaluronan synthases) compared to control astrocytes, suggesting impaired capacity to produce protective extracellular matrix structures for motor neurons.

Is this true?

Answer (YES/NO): NO